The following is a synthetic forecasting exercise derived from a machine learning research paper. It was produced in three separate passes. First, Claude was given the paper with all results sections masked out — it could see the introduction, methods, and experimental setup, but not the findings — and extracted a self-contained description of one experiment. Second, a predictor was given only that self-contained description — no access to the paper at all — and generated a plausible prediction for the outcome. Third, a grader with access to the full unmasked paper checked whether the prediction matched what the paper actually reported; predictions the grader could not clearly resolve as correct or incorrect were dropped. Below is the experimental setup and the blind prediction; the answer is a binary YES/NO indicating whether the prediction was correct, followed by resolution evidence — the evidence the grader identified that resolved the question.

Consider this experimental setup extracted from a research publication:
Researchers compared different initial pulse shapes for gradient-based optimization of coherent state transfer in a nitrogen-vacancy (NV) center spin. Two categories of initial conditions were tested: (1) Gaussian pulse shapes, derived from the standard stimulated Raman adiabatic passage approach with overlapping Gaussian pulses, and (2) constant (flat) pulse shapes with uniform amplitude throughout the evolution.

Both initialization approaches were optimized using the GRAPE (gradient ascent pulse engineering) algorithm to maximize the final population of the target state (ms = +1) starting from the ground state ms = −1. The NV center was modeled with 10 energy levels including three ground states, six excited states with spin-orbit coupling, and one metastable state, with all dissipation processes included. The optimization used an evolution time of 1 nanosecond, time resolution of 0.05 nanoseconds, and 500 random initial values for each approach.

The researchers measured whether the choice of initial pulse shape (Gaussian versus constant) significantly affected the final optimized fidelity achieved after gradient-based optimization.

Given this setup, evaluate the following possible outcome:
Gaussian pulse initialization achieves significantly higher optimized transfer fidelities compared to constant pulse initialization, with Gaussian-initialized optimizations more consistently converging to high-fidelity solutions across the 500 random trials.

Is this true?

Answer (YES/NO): NO